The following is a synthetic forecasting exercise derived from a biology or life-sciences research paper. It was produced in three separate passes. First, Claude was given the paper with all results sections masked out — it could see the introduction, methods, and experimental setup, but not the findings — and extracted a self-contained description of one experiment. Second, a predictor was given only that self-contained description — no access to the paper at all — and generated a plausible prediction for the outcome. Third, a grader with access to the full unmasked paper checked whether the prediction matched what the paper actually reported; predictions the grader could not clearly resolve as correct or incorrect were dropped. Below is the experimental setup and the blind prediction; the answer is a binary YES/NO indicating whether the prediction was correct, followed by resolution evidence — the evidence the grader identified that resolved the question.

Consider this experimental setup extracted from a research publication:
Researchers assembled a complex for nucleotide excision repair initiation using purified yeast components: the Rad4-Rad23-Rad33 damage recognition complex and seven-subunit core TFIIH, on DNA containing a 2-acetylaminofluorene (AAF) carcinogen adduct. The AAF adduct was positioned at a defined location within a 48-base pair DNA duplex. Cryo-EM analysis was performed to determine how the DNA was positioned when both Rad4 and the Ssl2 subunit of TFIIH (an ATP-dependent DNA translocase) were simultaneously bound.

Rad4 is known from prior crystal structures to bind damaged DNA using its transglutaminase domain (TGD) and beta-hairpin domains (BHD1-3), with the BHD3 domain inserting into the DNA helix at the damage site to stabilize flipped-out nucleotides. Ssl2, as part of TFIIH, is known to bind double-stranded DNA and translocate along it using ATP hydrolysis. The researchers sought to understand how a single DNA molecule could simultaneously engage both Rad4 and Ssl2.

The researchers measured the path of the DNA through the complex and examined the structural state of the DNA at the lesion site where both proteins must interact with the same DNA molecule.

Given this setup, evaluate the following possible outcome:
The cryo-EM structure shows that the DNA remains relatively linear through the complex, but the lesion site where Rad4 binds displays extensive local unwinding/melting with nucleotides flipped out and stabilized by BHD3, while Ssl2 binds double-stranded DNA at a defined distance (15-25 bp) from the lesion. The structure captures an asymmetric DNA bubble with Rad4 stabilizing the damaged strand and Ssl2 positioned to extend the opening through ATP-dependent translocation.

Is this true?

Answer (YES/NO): NO